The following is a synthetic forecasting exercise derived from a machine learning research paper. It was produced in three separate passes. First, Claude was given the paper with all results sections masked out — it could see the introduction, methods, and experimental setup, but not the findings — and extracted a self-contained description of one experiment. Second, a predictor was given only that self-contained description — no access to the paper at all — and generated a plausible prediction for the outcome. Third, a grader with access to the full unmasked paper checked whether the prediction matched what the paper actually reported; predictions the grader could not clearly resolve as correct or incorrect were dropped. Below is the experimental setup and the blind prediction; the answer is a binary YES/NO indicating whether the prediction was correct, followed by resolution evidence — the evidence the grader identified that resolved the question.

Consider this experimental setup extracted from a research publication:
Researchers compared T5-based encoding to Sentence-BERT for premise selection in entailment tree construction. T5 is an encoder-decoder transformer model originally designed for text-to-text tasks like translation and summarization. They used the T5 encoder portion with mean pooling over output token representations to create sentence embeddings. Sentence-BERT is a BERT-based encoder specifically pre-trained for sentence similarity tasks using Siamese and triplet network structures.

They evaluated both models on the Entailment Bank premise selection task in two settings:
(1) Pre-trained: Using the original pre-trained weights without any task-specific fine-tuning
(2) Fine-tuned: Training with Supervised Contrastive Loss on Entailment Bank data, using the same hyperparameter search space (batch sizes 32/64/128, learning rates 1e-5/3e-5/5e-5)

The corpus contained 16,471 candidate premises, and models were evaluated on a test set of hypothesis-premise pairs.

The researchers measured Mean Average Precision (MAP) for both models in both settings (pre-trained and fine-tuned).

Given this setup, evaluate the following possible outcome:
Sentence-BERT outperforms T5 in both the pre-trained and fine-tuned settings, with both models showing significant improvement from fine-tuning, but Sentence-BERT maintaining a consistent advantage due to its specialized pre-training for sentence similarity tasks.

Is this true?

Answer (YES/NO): YES